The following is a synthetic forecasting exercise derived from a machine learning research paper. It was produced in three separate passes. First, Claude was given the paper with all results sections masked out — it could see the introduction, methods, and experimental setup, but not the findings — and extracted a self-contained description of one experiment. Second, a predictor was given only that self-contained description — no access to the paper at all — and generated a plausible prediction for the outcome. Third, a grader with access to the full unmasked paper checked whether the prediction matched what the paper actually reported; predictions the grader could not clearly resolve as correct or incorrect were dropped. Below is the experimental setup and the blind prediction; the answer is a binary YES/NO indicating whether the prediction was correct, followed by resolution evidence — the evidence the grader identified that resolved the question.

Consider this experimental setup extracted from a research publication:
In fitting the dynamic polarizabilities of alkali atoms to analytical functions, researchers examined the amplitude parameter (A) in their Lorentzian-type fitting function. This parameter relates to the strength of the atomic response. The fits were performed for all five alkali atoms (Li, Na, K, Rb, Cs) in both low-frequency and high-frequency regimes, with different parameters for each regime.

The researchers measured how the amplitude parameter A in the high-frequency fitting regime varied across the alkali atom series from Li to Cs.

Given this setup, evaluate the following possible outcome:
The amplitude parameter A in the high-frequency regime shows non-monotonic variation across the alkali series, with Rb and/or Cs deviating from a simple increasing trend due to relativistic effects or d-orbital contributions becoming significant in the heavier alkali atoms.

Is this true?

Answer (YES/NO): NO